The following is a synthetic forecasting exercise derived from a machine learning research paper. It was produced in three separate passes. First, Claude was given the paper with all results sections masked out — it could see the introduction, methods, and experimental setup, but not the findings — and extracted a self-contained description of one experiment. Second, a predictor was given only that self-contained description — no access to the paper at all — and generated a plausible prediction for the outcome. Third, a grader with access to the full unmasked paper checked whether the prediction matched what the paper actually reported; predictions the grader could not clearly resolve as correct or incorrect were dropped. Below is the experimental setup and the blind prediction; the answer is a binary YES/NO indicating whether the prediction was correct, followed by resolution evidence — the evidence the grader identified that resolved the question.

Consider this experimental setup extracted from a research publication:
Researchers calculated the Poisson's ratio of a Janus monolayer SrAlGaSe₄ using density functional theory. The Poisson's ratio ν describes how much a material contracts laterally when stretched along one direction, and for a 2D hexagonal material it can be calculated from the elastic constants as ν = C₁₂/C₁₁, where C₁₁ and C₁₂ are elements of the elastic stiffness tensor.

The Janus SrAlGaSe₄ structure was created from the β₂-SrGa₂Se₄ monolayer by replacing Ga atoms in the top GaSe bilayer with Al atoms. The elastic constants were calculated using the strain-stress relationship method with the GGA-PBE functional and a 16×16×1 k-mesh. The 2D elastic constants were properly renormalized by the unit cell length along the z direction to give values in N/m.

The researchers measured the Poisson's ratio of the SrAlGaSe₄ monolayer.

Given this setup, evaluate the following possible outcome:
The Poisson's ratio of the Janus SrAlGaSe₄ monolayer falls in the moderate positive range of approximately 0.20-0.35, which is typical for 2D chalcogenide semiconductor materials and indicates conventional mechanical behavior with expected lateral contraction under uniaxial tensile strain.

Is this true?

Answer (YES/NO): NO